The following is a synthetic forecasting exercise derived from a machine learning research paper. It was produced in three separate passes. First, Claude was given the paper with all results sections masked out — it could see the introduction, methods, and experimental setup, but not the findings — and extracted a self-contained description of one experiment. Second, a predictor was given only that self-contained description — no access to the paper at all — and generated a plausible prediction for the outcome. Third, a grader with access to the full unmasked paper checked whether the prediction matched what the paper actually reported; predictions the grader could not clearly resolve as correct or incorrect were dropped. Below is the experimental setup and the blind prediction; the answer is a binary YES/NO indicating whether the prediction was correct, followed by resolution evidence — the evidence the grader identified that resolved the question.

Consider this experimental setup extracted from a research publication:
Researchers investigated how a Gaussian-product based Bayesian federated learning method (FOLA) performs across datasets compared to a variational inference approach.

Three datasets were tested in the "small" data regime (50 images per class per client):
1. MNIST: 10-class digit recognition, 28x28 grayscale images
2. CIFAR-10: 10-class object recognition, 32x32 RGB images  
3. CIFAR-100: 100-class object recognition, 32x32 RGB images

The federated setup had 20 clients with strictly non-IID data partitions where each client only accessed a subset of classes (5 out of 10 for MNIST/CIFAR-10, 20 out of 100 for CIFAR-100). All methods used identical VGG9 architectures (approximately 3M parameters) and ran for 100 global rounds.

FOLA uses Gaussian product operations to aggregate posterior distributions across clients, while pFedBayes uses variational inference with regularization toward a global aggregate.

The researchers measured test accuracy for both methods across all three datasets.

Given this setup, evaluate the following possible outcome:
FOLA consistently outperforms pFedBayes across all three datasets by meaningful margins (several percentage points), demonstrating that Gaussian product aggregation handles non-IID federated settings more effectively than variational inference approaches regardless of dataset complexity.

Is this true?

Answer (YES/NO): NO